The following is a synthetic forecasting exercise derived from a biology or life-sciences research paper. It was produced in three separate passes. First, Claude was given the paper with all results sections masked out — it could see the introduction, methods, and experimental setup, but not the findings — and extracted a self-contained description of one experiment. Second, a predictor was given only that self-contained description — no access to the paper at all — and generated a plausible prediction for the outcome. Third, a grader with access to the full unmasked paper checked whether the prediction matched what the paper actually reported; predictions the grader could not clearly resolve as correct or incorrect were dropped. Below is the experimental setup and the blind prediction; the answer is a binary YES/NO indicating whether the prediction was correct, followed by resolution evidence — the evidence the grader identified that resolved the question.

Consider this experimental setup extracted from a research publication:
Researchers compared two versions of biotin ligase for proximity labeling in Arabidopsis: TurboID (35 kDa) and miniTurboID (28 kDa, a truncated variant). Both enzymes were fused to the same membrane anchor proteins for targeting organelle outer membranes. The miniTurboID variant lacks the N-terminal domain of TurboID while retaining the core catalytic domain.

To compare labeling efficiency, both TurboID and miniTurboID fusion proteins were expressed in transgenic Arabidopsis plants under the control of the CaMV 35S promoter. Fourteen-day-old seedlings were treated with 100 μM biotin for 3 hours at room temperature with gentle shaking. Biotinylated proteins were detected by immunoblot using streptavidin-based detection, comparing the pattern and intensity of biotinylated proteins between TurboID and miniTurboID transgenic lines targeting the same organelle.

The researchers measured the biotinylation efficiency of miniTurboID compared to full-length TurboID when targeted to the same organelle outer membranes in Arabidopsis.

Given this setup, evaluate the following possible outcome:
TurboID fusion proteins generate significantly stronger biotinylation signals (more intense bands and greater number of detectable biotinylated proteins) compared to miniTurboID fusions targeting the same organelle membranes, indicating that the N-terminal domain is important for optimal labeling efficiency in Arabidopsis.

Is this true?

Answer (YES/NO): NO